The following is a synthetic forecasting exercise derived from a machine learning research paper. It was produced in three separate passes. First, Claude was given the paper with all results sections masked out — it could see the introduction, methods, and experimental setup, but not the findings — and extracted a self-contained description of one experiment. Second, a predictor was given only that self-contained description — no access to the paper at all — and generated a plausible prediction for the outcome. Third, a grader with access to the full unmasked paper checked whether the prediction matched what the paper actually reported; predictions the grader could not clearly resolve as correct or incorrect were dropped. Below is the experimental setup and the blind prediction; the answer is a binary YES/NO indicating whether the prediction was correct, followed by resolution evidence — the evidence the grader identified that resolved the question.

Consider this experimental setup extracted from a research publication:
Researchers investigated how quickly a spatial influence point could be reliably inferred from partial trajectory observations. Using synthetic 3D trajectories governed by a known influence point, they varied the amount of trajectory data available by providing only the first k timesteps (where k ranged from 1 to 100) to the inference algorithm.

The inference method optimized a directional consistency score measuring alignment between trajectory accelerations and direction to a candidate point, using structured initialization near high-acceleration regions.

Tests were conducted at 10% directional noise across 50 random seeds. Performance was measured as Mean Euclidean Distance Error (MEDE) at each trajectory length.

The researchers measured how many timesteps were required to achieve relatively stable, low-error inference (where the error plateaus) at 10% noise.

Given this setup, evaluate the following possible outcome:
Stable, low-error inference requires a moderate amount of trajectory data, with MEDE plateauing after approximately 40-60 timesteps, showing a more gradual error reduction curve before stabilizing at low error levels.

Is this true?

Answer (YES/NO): NO